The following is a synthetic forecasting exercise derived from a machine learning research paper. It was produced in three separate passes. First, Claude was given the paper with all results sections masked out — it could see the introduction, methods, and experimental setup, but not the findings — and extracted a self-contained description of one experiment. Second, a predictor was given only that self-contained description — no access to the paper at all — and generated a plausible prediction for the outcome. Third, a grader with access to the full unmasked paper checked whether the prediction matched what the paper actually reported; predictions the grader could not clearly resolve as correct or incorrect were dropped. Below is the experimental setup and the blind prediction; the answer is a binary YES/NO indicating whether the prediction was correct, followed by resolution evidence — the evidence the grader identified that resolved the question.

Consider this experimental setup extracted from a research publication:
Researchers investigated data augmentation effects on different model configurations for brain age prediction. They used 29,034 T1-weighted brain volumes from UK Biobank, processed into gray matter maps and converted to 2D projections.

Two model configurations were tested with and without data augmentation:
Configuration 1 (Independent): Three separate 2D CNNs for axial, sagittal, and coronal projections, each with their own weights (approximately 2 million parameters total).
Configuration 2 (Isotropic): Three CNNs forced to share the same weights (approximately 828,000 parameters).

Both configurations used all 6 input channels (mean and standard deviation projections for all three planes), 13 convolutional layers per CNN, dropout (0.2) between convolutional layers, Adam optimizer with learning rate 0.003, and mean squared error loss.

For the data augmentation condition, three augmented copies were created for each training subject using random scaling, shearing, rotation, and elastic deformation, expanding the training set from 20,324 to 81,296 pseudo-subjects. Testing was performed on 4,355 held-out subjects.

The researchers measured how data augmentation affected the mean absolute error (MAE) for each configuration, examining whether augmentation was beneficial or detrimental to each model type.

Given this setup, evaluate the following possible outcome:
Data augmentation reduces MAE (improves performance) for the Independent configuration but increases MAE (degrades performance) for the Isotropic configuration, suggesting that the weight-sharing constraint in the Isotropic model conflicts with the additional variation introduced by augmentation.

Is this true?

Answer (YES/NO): YES